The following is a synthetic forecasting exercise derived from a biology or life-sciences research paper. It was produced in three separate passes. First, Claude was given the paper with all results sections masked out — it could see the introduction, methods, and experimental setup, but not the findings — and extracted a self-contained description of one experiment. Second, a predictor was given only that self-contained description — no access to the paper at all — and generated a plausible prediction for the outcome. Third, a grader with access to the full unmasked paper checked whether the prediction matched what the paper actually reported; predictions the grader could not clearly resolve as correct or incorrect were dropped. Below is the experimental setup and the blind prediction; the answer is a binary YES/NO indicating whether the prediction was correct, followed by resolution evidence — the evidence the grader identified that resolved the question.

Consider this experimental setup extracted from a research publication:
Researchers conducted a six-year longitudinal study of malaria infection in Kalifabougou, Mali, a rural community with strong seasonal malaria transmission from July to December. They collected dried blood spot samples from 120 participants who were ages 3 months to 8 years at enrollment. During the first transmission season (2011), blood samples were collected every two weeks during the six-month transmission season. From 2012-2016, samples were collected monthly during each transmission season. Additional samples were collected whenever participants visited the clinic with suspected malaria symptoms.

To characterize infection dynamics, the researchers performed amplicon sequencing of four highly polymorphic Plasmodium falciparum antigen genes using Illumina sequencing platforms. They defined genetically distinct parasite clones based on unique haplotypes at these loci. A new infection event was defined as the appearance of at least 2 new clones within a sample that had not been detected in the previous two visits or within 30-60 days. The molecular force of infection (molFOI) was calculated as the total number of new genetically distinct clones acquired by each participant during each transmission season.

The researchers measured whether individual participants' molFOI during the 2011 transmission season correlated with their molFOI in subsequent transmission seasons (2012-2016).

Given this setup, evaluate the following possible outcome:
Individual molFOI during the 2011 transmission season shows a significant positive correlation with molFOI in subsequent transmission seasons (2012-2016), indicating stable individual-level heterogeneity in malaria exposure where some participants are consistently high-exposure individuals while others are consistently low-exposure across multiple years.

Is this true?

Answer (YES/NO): YES